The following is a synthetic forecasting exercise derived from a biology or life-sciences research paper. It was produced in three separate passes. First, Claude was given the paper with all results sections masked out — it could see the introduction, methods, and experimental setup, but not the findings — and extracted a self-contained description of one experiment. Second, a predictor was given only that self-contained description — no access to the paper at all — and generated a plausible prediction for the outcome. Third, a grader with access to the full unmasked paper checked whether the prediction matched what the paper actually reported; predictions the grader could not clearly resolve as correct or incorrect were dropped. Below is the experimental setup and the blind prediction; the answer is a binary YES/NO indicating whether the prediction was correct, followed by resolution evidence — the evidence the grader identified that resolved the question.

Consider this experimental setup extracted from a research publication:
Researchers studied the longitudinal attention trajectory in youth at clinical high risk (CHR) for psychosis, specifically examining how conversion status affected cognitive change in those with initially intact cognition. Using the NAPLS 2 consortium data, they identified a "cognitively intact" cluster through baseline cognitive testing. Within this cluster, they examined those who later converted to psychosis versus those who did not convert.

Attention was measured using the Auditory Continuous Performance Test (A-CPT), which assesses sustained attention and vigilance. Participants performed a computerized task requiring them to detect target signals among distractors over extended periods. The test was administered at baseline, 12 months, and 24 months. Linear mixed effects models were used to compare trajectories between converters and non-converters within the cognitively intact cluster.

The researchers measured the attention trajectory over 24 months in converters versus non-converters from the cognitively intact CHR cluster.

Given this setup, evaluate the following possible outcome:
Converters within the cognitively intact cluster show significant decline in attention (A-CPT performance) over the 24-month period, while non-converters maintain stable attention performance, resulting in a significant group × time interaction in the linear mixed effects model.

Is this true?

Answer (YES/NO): YES